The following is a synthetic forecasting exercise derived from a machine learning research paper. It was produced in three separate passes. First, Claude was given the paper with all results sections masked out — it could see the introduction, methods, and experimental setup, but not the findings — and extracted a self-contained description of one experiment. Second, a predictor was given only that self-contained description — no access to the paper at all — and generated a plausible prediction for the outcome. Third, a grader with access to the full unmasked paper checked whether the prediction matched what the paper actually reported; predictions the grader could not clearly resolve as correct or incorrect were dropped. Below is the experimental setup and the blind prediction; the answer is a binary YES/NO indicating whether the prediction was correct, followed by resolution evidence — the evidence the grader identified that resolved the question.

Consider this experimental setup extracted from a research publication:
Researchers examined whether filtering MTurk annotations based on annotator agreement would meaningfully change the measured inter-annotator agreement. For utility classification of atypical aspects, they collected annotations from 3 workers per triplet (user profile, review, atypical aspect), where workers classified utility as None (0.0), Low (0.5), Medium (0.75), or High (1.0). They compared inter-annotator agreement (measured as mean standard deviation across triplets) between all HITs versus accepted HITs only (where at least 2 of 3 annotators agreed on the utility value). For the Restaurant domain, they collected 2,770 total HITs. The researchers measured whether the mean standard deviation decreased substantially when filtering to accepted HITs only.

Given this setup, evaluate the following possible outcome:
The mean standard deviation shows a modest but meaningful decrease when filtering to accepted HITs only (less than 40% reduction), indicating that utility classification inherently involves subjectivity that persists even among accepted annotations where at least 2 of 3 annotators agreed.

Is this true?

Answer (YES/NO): YES